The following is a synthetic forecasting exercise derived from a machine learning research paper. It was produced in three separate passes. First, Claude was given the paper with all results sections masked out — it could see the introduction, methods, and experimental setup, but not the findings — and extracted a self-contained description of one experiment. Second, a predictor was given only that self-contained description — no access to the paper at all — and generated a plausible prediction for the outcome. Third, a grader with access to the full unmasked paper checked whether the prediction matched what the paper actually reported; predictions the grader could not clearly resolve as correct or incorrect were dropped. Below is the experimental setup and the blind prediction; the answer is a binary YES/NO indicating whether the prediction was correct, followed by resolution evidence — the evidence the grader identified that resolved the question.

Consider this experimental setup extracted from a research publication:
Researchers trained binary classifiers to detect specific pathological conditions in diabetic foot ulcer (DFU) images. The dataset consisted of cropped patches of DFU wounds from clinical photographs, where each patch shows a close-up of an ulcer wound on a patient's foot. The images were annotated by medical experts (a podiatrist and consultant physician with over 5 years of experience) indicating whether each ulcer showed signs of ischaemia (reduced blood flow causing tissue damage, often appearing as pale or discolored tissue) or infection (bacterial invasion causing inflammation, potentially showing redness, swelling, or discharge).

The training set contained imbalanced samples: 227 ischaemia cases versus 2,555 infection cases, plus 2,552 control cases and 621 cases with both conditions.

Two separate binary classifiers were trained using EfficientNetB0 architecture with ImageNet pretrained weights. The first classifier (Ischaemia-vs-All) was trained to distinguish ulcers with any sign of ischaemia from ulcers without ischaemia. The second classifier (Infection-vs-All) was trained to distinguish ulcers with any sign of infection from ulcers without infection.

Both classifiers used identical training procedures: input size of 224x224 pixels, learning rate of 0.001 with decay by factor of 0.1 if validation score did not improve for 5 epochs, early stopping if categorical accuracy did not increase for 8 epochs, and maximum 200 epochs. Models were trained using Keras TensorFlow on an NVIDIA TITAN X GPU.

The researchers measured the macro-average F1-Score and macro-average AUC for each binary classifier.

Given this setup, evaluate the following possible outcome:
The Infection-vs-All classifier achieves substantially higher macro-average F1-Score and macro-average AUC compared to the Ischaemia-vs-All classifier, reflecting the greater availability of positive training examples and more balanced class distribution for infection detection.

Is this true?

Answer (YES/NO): NO